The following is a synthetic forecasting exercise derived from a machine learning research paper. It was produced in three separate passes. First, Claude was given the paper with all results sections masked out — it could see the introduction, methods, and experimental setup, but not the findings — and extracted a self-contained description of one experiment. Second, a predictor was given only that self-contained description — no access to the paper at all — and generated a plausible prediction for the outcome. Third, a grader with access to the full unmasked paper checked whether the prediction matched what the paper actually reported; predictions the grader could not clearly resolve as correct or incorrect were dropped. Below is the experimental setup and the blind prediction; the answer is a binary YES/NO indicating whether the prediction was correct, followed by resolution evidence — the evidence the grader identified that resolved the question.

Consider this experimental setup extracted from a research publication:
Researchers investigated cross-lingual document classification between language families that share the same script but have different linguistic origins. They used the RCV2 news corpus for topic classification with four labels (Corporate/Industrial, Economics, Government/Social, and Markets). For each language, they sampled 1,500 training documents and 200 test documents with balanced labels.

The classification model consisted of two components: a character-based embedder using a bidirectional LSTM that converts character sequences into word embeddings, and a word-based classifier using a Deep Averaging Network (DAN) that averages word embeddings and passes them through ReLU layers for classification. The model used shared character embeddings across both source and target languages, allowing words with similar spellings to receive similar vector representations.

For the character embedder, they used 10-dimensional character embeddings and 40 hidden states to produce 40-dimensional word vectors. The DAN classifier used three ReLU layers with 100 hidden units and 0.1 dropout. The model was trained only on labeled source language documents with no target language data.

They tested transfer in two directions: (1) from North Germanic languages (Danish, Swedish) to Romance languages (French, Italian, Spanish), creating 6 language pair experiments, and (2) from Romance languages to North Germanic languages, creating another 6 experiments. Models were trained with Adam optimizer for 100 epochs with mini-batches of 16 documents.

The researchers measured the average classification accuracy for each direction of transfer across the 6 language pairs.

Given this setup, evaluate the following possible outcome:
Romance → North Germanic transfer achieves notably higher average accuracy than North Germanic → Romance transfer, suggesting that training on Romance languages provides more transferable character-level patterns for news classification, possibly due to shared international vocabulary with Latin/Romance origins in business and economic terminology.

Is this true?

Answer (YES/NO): YES